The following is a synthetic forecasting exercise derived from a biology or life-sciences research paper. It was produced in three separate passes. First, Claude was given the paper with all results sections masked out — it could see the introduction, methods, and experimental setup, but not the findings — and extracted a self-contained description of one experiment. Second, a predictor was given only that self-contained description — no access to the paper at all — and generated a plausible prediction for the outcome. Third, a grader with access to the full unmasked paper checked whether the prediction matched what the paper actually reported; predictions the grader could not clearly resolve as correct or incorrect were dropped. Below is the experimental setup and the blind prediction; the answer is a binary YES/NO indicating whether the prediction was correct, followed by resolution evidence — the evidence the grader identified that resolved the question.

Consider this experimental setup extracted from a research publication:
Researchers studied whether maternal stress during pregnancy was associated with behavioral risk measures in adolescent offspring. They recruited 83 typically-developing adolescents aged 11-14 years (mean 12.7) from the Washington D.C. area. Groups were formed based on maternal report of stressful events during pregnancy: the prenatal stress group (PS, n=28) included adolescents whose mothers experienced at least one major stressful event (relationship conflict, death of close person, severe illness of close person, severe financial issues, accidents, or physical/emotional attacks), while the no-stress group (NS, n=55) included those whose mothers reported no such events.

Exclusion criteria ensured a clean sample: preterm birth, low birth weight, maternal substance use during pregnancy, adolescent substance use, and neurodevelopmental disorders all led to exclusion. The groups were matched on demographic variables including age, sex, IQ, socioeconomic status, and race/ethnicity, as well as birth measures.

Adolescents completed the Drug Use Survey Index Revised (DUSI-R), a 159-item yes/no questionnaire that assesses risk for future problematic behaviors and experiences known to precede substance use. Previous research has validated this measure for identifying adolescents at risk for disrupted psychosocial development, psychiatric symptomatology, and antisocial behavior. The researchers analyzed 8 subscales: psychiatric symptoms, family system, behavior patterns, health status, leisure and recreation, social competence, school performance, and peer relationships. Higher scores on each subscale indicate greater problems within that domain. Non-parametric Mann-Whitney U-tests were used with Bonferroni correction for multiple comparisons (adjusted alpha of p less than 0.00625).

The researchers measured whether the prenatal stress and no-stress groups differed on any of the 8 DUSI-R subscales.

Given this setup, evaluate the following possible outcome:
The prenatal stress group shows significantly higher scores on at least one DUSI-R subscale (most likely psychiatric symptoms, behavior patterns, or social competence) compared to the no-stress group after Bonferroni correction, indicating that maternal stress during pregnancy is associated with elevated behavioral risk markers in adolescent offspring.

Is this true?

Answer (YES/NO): YES